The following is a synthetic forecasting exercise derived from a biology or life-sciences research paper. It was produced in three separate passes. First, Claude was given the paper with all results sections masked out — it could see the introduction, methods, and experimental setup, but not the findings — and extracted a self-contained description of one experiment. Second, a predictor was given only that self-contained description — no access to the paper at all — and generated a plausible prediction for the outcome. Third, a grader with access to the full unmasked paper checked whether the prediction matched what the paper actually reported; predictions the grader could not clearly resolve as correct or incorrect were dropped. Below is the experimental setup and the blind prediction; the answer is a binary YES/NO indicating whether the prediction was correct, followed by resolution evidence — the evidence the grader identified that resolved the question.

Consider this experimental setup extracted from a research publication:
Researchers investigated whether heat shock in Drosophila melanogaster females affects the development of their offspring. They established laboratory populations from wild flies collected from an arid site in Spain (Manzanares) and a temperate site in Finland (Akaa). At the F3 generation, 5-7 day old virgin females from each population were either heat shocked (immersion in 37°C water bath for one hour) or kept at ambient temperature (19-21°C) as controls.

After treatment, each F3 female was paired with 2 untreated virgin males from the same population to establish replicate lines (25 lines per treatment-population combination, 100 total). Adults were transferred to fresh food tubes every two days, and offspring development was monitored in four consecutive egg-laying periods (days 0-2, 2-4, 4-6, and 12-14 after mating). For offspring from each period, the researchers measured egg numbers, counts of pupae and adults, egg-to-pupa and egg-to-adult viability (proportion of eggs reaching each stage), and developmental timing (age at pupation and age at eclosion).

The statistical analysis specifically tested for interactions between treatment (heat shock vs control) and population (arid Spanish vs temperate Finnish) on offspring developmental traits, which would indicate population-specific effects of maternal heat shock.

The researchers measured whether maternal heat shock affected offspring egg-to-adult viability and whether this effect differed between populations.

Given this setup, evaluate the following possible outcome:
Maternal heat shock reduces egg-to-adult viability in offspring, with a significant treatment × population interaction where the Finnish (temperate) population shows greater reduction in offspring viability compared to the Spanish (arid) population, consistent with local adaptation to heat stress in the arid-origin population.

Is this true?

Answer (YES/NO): NO